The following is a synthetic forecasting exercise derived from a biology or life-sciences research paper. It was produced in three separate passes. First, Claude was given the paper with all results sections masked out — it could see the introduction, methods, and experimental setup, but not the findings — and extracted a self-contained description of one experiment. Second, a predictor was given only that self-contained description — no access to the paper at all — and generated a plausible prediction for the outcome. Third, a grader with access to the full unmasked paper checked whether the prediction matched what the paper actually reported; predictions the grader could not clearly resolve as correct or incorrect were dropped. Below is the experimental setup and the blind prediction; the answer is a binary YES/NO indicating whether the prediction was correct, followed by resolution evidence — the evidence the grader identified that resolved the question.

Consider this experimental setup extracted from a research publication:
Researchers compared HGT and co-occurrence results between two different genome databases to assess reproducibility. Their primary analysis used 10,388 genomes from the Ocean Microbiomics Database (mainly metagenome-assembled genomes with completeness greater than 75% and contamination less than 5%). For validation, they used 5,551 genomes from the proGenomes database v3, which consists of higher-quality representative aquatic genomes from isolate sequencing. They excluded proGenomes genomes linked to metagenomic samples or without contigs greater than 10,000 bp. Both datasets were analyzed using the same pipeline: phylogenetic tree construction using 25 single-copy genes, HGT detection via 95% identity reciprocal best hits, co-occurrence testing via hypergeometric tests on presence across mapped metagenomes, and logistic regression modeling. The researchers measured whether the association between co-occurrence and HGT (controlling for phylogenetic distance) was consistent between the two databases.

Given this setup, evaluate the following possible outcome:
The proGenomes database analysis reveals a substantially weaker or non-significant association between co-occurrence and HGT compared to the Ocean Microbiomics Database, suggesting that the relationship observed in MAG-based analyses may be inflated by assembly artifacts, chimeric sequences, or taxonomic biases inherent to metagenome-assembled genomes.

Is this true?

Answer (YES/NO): NO